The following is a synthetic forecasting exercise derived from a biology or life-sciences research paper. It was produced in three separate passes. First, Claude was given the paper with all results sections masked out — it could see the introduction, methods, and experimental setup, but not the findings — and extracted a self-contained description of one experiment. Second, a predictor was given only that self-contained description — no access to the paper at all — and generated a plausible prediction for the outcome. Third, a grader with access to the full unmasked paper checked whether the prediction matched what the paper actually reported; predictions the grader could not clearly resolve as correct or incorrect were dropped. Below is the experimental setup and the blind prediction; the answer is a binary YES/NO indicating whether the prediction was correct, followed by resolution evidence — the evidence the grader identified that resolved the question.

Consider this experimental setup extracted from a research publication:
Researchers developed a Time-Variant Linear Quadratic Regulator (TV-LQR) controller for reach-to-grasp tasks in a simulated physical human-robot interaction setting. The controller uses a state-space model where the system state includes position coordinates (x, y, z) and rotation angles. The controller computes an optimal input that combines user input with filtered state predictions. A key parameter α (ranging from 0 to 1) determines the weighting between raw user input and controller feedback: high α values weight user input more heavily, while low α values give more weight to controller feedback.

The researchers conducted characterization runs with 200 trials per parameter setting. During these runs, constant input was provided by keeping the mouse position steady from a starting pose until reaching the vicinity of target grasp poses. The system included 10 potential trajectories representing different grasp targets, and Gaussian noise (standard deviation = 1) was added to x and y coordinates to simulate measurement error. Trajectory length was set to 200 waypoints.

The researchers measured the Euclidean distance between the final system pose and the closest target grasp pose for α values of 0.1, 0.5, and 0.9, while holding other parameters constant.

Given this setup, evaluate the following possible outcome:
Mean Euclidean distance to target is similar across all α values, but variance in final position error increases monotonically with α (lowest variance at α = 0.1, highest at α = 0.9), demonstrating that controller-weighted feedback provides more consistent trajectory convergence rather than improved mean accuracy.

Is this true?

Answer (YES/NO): NO